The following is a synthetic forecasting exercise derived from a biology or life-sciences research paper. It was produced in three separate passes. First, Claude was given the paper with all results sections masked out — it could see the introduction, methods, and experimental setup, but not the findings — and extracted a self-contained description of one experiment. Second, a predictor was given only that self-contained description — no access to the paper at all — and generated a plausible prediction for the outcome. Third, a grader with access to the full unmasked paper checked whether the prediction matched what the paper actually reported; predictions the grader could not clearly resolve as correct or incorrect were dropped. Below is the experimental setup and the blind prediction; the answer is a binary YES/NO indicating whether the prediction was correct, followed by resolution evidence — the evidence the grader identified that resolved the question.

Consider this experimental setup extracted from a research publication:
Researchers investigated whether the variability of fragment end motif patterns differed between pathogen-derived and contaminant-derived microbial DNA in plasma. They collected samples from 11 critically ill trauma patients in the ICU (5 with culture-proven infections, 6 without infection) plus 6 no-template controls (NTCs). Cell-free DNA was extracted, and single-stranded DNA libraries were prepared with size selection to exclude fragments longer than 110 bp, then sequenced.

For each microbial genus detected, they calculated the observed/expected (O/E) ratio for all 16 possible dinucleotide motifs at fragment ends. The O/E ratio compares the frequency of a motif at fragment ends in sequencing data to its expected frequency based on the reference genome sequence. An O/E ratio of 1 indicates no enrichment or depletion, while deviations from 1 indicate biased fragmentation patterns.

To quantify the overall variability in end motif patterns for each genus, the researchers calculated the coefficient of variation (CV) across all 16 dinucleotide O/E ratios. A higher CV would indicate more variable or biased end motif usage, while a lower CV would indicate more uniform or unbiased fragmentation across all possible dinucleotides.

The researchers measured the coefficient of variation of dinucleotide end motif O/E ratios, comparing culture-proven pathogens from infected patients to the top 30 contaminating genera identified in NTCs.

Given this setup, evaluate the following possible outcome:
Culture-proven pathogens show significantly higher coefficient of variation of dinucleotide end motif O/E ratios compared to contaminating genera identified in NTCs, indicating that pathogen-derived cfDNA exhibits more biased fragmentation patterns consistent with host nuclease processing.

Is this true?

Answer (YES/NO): YES